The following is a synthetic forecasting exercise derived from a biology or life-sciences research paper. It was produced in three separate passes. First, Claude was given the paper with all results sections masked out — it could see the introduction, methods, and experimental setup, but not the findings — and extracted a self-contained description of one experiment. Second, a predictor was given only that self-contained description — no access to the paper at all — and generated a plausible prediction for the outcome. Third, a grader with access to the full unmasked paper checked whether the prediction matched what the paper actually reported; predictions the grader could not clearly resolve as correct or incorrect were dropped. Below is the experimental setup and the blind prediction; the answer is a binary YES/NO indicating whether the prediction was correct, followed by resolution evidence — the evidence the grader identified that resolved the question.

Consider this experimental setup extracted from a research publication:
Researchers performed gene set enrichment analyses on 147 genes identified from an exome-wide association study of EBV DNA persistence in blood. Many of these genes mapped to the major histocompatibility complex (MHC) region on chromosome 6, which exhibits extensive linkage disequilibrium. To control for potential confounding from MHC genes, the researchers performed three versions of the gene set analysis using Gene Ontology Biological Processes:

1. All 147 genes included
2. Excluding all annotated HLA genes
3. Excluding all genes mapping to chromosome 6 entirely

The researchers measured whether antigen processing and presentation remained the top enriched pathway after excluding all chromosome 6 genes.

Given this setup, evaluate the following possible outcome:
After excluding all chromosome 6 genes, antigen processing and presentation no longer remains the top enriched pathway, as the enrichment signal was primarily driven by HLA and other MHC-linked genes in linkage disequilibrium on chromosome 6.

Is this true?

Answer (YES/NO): NO